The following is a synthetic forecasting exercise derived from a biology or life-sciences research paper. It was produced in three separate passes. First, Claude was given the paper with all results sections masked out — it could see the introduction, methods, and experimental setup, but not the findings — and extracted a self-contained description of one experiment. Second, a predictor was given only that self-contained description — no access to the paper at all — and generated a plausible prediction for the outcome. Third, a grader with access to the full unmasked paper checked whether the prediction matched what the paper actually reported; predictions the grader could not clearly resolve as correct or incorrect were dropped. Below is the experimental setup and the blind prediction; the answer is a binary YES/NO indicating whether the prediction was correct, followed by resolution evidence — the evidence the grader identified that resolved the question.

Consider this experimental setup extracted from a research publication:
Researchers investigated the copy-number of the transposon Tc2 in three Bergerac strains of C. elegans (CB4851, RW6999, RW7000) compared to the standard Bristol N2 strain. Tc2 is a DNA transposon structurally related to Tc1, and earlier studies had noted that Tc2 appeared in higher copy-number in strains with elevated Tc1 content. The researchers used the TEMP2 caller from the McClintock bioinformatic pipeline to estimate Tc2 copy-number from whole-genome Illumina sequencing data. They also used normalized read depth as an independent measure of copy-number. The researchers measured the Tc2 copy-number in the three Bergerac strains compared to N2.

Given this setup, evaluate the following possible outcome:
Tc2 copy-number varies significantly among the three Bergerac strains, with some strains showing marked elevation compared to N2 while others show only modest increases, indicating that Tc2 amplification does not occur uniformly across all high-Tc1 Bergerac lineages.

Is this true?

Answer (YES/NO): NO